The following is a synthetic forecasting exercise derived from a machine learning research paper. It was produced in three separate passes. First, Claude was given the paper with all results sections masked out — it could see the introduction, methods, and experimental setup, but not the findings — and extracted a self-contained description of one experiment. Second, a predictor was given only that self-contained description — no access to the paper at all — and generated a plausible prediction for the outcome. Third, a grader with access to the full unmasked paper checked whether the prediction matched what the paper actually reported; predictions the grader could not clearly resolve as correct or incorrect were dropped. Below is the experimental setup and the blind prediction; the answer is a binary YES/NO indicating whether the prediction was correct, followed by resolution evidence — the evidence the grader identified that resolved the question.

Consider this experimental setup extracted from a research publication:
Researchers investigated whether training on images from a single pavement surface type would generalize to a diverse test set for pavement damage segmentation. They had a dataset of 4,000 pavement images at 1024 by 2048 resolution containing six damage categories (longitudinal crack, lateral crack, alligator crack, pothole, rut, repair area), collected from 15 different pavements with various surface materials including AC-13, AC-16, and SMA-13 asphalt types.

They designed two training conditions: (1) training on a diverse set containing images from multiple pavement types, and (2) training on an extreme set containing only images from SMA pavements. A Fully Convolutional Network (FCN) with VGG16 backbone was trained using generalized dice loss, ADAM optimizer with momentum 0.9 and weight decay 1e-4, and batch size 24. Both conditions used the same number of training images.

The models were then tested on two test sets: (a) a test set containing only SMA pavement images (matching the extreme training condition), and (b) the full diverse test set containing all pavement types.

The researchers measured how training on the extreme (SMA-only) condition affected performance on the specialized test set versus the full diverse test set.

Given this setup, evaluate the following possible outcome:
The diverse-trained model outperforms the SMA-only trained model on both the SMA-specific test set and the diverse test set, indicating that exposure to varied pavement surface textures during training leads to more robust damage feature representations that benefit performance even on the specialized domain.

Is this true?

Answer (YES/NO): NO